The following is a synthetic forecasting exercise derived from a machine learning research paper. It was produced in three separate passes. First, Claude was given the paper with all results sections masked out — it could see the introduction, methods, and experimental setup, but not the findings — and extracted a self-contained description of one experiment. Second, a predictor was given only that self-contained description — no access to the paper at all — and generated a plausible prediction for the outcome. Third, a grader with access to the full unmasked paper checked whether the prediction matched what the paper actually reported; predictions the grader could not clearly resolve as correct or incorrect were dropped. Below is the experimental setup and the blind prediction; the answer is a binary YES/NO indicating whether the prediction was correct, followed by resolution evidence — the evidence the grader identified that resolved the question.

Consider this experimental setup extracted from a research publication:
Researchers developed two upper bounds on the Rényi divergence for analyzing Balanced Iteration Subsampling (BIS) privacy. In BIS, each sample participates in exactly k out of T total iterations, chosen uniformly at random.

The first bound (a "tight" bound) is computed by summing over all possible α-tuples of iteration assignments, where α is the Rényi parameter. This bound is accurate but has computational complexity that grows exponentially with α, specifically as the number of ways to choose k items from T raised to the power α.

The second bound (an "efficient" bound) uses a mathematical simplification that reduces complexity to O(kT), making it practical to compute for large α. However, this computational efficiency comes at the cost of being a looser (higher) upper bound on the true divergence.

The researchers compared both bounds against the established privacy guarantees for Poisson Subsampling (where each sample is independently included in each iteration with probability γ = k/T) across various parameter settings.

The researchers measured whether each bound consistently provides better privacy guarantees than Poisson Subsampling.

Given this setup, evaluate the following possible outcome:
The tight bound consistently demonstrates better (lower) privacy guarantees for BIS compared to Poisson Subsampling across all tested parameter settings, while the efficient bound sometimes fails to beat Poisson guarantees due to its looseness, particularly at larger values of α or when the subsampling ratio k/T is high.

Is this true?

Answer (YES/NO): NO